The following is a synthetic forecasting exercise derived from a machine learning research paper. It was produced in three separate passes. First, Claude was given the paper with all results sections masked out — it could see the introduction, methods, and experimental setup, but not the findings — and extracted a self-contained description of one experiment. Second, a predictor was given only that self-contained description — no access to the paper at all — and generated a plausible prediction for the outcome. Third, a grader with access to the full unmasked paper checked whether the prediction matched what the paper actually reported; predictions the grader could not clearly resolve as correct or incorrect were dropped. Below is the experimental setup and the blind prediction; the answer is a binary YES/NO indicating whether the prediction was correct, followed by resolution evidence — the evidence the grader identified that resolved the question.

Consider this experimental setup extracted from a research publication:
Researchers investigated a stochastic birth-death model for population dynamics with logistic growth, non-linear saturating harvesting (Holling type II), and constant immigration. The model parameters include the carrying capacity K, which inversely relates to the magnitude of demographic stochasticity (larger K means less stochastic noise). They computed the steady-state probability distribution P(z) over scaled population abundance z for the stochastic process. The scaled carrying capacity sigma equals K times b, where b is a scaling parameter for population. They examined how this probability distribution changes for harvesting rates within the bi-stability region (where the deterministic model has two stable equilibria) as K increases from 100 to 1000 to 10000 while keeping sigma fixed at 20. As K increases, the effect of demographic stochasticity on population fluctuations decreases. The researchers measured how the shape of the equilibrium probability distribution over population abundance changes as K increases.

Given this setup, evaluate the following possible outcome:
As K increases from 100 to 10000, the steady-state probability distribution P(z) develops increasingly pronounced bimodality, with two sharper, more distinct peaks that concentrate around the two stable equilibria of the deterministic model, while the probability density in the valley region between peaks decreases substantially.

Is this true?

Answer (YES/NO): NO